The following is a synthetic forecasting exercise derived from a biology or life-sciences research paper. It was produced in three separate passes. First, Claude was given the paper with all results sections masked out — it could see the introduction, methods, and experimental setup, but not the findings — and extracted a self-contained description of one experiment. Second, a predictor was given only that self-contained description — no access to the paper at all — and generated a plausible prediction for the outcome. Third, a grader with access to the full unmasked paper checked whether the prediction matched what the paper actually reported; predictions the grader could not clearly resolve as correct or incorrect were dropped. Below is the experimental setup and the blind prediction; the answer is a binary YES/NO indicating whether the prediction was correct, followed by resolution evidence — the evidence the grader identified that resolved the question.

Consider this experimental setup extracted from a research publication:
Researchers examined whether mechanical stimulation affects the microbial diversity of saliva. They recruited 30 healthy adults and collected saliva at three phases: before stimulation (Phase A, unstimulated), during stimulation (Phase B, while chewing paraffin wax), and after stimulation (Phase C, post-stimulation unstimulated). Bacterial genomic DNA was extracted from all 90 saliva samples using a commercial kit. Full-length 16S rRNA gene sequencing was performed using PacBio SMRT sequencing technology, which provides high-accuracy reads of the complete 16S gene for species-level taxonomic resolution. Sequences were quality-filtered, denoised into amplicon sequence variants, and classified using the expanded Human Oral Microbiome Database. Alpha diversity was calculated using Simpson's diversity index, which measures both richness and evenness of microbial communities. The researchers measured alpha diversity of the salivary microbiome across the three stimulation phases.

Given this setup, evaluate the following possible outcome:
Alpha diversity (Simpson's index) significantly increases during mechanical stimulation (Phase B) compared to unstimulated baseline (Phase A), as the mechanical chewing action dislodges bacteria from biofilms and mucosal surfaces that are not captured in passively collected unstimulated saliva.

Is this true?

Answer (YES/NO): NO